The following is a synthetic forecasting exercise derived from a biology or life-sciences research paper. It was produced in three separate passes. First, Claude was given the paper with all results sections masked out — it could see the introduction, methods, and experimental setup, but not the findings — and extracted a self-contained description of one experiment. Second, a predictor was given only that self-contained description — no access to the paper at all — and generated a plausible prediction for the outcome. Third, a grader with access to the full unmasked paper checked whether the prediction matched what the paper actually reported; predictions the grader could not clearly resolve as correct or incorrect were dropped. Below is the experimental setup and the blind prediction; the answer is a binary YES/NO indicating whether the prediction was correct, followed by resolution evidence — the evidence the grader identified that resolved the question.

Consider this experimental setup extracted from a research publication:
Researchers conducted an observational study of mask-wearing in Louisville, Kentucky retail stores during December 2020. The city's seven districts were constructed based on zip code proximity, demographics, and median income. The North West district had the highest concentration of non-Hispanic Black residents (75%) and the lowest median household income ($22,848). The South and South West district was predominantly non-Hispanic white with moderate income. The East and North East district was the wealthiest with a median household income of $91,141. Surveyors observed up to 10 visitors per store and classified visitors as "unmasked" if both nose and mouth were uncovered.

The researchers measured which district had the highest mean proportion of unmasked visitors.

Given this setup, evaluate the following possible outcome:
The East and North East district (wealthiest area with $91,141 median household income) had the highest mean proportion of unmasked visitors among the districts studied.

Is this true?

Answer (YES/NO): NO